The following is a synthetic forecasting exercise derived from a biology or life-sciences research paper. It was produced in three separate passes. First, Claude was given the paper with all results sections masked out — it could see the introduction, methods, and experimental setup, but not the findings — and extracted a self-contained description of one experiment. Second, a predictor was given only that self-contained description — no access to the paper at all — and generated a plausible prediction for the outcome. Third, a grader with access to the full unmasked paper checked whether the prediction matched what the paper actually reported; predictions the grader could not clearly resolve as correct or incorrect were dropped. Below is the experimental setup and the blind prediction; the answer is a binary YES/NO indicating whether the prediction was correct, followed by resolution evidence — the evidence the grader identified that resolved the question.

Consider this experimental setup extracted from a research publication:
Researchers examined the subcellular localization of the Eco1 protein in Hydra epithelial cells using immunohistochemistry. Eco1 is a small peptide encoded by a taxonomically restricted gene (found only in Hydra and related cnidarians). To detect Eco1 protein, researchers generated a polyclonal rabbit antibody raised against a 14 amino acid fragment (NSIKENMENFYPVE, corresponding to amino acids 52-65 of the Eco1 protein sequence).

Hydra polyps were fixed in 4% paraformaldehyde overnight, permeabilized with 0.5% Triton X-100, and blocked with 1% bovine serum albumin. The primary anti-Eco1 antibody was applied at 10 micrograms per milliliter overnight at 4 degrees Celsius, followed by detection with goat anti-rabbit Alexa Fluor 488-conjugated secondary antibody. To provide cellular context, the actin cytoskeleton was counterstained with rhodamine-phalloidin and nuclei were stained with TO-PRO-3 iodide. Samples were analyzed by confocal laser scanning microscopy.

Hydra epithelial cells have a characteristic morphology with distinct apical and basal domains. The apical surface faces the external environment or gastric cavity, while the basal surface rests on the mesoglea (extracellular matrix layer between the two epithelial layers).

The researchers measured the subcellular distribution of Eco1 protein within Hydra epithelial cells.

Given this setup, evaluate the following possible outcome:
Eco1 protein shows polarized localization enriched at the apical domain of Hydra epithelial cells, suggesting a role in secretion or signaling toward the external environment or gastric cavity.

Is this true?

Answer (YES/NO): YES